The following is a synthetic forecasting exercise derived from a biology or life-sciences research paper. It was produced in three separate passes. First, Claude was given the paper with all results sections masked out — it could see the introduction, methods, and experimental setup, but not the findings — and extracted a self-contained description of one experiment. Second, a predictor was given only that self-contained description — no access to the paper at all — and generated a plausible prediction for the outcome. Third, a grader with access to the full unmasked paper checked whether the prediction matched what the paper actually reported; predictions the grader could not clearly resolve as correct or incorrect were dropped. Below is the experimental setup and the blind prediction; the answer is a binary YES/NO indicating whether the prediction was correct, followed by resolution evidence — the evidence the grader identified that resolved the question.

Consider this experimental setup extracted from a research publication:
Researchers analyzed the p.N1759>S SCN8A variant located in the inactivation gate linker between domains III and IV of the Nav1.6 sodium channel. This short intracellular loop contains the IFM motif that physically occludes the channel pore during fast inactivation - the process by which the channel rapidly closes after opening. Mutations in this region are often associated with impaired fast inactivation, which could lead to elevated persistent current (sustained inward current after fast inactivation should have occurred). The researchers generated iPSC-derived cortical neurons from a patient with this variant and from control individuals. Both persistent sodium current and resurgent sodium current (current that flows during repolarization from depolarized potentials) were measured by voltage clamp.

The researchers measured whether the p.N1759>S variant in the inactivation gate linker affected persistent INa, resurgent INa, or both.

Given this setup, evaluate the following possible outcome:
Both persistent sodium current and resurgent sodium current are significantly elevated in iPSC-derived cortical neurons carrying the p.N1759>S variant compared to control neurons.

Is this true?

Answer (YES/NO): NO